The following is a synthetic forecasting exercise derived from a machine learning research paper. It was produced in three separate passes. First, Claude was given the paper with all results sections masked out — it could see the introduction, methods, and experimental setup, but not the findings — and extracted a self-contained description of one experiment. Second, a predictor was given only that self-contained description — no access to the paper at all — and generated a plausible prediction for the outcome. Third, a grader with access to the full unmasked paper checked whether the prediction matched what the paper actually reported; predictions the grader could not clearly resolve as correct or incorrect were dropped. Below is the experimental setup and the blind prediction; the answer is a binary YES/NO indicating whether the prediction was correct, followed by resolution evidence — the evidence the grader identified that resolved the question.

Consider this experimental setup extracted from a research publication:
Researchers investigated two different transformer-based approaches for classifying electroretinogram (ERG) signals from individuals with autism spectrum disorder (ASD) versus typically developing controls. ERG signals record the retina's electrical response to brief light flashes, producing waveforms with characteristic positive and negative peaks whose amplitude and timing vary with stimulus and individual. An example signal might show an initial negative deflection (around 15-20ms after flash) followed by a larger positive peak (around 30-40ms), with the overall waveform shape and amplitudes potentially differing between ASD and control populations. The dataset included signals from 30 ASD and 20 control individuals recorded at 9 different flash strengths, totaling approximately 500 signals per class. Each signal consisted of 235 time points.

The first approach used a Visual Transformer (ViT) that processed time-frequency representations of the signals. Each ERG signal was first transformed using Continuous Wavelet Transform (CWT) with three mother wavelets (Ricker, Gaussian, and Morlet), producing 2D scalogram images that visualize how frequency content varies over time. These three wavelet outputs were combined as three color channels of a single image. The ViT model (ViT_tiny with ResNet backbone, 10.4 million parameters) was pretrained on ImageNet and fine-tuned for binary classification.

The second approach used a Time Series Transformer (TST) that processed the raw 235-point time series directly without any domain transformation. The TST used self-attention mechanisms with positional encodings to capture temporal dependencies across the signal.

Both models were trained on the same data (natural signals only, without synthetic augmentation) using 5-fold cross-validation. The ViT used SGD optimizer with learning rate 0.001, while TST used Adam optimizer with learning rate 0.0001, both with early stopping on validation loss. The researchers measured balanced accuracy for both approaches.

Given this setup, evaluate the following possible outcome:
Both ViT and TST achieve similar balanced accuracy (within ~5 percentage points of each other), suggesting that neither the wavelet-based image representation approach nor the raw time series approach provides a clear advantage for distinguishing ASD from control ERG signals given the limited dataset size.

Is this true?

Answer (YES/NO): YES